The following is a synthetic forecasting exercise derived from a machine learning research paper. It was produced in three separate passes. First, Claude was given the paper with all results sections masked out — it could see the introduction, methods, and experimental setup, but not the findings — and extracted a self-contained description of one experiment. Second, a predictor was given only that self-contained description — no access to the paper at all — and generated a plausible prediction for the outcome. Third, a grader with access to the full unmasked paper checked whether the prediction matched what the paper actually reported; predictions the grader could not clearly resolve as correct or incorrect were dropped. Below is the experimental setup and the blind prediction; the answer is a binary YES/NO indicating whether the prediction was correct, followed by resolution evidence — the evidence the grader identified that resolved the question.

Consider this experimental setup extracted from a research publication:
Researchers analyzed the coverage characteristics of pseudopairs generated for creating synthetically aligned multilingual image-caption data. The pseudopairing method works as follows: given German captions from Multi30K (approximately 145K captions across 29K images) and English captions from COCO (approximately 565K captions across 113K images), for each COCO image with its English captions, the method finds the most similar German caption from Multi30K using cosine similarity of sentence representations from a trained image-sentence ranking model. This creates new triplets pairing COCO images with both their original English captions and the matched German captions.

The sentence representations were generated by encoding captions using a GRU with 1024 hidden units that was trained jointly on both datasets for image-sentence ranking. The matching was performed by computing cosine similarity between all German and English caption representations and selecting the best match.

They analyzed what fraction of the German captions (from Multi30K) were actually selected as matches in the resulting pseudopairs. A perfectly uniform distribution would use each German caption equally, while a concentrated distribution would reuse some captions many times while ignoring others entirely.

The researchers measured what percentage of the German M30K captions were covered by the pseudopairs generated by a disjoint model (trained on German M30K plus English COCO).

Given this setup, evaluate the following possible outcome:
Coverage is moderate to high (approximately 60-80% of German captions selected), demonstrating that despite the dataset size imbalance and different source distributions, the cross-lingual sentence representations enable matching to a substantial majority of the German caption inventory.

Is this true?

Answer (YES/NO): NO